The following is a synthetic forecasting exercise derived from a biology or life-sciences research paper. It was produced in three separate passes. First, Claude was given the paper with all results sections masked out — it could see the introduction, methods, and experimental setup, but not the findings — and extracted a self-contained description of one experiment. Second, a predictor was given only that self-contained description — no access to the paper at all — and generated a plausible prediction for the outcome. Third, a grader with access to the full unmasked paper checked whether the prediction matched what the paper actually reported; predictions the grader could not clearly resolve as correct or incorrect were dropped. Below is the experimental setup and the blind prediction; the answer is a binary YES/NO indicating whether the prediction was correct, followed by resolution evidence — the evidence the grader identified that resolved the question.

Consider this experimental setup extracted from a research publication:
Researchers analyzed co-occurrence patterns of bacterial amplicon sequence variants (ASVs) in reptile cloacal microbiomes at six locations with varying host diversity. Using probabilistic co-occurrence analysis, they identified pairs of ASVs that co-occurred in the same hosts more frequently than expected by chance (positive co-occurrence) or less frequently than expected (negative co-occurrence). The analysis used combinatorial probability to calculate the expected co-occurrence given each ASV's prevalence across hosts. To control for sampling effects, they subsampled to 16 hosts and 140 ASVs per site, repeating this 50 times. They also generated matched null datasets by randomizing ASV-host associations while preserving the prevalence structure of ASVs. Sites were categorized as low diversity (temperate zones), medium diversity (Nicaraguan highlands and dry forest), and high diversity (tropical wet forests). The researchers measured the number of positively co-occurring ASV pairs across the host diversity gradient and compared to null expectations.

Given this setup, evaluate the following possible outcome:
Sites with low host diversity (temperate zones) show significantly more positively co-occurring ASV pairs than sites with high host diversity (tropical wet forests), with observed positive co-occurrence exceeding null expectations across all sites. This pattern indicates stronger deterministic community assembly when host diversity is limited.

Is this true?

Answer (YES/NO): NO